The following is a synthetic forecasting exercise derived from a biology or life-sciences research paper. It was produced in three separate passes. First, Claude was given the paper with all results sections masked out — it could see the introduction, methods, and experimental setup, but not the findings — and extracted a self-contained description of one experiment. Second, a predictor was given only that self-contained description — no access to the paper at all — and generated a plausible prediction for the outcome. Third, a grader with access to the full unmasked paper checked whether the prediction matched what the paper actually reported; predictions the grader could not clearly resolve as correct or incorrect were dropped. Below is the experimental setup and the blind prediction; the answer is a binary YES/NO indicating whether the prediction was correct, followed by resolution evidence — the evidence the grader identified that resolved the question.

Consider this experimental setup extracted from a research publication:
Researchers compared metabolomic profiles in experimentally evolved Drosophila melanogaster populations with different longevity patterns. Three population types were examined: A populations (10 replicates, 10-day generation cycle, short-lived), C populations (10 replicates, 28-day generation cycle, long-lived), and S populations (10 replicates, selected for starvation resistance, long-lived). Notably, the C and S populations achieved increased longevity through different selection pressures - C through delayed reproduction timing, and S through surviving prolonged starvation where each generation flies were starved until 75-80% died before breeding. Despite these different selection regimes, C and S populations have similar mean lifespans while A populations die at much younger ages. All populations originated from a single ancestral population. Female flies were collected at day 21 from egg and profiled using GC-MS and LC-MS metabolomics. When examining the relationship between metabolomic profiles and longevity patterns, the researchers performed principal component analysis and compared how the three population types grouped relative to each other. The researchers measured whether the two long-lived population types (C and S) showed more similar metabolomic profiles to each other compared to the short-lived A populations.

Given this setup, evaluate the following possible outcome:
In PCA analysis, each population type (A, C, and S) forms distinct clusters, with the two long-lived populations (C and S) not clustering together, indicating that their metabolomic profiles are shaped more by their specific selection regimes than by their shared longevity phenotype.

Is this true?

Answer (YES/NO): NO